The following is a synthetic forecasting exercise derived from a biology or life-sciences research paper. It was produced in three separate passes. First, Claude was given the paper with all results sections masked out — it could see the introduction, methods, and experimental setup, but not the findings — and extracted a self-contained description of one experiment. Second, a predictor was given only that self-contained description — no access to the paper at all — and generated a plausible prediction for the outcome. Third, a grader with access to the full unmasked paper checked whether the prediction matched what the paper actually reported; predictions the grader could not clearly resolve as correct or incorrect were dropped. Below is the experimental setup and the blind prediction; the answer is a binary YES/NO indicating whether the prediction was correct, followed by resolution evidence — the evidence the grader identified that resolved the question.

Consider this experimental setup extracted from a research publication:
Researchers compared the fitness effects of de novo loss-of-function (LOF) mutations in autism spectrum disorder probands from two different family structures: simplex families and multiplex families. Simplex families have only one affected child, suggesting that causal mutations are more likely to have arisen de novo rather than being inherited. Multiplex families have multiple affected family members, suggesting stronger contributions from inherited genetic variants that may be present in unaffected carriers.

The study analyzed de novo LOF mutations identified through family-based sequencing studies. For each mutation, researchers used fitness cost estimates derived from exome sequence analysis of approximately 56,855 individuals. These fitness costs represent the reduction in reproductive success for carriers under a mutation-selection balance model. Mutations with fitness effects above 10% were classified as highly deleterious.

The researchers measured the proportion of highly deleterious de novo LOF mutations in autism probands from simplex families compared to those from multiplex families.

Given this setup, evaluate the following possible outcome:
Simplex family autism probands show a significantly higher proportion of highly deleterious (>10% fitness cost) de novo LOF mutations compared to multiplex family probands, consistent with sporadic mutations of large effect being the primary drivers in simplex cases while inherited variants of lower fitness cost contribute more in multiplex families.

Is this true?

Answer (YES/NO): YES